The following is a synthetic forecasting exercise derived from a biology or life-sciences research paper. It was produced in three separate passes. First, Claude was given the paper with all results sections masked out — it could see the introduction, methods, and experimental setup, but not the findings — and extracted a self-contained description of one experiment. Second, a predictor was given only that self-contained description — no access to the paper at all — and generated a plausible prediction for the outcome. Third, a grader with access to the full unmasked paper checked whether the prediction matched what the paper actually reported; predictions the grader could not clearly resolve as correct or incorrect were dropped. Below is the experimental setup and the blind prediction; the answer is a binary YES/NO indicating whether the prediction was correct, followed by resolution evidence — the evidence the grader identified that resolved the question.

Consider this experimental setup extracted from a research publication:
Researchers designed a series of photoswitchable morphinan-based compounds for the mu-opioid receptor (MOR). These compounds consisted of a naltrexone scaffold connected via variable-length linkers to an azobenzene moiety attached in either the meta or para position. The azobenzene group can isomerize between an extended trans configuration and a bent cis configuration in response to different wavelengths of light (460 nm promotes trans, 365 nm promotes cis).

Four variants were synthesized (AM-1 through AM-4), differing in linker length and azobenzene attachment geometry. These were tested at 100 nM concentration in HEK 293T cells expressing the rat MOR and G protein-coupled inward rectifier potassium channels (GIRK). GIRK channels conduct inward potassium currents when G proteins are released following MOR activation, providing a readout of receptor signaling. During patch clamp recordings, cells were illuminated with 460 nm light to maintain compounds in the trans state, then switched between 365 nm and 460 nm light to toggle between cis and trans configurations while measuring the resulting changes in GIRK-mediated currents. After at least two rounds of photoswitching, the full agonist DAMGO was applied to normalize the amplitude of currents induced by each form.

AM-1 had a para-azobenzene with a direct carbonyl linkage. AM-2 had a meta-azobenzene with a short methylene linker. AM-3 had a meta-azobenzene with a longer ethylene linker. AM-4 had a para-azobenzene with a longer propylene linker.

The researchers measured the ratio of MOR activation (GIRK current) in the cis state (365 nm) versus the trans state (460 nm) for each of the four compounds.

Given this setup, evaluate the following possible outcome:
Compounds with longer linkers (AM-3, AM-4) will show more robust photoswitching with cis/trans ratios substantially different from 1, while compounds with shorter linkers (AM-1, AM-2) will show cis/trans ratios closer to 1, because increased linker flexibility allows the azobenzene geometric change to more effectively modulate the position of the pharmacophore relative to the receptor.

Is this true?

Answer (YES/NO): NO